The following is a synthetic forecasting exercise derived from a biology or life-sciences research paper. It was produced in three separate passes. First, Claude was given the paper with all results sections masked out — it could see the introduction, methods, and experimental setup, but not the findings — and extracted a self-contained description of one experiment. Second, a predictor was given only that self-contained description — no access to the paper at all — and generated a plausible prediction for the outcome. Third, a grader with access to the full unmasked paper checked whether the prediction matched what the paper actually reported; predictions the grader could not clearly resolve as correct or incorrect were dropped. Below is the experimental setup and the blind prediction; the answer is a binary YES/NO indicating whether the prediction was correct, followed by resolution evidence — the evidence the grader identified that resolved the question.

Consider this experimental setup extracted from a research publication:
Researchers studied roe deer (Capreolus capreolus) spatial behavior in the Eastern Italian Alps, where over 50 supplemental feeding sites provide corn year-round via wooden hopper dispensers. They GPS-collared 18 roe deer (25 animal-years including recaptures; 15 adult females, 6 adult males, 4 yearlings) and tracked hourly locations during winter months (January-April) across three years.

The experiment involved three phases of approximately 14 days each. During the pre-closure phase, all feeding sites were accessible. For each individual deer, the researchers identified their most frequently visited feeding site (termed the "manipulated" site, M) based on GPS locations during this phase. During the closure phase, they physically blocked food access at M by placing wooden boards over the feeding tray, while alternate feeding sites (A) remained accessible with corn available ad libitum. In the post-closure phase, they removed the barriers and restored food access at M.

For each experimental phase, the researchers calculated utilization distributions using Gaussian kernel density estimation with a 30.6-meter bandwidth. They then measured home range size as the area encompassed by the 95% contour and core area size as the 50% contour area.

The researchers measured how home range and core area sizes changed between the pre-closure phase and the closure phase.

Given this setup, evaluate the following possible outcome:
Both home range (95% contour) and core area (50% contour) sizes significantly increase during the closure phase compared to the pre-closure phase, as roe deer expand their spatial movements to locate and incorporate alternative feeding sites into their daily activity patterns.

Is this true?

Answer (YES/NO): YES